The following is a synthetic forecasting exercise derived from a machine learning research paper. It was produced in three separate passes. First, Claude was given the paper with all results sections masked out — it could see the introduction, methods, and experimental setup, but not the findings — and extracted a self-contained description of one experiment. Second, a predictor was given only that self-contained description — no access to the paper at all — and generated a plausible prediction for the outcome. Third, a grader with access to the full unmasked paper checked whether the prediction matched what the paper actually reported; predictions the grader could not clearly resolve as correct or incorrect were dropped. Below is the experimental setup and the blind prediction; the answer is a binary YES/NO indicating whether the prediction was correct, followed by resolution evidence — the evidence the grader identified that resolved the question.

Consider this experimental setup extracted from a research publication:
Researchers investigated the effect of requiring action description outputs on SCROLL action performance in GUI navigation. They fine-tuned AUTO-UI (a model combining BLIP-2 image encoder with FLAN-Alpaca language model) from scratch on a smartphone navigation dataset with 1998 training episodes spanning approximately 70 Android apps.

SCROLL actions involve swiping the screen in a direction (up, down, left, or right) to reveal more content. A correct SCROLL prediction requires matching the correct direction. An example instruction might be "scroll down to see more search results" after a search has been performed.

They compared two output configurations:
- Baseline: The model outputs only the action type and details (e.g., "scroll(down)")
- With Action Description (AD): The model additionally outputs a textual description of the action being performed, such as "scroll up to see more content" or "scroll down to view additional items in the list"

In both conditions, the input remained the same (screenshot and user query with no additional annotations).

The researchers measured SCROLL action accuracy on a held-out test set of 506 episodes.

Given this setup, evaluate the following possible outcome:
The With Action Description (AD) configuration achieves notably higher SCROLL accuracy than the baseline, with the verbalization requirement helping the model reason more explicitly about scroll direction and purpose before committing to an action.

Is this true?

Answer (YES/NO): NO